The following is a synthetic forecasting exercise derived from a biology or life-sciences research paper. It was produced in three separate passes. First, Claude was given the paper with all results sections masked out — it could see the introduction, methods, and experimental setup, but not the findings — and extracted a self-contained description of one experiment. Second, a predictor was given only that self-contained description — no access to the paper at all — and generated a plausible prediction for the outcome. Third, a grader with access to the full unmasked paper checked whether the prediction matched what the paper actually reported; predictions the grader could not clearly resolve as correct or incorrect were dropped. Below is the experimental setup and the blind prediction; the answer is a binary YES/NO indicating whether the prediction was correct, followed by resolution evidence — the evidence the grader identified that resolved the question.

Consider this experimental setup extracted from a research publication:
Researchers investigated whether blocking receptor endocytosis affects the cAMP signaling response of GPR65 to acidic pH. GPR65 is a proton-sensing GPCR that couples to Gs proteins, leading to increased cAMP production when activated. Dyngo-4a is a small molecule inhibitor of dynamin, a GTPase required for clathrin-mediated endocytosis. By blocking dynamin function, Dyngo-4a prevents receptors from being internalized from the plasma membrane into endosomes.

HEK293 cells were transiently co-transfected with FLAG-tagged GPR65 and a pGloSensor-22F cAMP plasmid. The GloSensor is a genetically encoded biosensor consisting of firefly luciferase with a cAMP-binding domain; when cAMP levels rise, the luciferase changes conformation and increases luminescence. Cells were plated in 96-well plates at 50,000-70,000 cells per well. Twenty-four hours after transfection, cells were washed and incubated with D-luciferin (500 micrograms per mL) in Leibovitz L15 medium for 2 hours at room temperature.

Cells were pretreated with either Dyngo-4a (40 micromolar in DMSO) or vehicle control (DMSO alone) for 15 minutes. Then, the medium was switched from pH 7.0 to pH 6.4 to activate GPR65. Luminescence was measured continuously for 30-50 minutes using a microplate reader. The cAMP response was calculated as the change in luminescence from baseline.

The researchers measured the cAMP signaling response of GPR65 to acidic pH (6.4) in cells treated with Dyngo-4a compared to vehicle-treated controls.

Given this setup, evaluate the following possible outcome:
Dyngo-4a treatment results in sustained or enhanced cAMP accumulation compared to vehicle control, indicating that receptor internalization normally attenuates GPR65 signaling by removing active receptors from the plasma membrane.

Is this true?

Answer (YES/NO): NO